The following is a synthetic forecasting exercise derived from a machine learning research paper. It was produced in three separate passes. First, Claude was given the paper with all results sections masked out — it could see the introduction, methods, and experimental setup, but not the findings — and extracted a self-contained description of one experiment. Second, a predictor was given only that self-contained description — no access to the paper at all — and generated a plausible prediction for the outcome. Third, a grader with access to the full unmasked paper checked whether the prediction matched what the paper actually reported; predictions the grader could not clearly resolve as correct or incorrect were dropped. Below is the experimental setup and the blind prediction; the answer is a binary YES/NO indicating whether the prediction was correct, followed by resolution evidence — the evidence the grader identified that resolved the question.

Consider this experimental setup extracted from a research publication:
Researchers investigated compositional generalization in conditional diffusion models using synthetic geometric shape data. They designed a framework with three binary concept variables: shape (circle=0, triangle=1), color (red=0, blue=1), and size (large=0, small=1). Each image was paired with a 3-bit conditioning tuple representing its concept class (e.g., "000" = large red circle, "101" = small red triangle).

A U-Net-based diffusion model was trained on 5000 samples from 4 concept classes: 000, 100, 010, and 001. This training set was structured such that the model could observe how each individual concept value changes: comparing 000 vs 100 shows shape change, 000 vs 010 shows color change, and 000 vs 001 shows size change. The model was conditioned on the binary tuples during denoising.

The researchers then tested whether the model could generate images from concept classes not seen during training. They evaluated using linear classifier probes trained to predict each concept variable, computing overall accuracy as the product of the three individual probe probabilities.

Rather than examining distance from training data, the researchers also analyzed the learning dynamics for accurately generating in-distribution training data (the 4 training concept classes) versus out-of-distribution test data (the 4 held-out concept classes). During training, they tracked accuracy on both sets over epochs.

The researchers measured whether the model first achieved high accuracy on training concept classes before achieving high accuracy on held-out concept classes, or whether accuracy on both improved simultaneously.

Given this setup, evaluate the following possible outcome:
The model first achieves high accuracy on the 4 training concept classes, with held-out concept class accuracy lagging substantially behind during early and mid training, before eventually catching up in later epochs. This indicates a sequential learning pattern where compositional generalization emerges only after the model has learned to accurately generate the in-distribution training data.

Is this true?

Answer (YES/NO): YES